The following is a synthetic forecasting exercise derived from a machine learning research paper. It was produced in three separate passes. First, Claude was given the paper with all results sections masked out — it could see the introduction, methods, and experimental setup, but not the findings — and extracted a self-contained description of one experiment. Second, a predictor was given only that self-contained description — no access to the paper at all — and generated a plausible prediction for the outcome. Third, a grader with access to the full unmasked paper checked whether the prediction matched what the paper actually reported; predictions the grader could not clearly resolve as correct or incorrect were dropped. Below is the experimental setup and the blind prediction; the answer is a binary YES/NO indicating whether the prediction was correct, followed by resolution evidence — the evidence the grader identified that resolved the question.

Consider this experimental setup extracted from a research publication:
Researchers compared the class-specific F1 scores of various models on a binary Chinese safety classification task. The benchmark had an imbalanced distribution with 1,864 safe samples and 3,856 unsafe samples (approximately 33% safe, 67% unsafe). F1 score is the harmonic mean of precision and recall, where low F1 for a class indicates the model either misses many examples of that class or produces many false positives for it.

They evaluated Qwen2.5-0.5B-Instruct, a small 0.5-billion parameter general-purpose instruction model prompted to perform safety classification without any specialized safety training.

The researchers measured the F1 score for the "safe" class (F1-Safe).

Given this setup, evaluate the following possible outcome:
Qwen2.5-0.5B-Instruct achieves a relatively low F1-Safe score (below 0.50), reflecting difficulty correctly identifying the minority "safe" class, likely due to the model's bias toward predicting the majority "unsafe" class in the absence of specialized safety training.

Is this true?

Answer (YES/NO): YES